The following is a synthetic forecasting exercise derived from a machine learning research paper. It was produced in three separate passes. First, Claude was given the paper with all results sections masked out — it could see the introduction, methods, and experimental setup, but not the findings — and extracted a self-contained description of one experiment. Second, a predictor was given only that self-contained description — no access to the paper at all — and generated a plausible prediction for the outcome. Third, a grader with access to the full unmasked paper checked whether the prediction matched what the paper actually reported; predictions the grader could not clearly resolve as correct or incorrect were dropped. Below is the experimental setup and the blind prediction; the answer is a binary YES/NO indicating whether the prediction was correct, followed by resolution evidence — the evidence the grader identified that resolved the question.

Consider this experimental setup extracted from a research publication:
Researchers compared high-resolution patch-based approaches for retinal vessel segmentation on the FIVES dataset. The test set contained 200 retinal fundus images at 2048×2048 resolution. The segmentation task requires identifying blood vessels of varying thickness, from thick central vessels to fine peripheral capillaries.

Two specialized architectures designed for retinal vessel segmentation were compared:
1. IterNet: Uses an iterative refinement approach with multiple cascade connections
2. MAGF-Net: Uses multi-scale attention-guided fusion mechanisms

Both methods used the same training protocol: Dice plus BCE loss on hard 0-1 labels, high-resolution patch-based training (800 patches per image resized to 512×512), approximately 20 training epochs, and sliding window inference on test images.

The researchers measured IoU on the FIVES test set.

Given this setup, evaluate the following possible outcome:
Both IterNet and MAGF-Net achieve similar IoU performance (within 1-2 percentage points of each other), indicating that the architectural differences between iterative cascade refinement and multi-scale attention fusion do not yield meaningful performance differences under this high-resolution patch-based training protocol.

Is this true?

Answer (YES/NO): NO